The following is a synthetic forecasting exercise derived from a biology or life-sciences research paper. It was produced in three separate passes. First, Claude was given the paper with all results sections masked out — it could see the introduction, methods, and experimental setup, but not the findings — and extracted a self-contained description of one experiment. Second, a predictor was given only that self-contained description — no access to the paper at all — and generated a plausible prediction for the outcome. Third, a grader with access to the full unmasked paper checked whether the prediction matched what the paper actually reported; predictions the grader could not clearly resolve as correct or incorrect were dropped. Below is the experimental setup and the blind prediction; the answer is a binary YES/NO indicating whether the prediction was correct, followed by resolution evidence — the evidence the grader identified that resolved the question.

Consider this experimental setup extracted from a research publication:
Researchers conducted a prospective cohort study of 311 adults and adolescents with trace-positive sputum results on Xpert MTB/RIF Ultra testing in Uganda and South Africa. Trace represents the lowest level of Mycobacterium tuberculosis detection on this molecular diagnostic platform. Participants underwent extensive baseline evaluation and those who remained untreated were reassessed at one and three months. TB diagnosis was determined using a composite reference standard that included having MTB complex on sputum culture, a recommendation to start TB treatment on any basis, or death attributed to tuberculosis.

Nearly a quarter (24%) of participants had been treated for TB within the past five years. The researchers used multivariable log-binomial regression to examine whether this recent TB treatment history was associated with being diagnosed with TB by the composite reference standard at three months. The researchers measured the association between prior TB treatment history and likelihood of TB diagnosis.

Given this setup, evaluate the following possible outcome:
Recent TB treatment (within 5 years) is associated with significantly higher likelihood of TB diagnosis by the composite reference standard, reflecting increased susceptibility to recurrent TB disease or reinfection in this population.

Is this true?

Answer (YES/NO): NO